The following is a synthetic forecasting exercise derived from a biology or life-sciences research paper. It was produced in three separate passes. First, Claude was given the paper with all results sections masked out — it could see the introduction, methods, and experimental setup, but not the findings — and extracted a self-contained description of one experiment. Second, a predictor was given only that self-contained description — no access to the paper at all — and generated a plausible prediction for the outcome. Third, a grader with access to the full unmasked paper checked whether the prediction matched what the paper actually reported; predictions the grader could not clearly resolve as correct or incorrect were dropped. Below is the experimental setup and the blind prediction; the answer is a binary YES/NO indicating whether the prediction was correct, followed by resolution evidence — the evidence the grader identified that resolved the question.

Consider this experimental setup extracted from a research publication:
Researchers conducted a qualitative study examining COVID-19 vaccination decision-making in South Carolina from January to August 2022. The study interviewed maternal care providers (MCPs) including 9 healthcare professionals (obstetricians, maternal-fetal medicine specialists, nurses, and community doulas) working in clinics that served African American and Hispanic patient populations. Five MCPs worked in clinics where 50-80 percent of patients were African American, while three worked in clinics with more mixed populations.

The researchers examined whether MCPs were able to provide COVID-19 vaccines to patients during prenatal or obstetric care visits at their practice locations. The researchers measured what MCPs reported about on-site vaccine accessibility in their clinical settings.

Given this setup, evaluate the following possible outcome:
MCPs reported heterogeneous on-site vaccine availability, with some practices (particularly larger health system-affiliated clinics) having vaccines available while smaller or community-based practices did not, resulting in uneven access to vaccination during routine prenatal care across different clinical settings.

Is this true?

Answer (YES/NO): NO